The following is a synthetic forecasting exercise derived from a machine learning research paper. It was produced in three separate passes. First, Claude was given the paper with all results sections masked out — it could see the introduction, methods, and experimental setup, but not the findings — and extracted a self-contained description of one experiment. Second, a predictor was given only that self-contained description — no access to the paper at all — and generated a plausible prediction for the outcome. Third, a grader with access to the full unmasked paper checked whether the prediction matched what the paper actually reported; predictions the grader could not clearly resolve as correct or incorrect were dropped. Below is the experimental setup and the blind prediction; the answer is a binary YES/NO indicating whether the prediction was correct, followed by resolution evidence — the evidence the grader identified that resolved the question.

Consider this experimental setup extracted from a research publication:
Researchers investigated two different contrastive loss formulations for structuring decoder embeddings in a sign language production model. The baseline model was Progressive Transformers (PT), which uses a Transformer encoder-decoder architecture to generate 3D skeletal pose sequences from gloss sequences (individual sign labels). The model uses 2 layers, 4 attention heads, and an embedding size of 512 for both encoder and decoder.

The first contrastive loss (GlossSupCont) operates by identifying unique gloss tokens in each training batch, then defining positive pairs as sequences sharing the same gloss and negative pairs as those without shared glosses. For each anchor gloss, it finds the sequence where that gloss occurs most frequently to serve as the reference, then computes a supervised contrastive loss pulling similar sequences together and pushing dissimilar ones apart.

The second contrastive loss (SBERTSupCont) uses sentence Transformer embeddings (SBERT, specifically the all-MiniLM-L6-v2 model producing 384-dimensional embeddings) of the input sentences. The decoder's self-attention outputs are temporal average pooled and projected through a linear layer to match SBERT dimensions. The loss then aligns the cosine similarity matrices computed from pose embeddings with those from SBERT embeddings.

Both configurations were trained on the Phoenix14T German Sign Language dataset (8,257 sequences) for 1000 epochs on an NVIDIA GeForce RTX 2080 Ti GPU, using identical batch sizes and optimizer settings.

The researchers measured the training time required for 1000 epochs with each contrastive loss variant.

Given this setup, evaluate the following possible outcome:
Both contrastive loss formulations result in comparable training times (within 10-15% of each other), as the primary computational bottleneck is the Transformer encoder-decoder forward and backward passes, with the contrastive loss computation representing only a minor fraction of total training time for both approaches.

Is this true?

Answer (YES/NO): NO